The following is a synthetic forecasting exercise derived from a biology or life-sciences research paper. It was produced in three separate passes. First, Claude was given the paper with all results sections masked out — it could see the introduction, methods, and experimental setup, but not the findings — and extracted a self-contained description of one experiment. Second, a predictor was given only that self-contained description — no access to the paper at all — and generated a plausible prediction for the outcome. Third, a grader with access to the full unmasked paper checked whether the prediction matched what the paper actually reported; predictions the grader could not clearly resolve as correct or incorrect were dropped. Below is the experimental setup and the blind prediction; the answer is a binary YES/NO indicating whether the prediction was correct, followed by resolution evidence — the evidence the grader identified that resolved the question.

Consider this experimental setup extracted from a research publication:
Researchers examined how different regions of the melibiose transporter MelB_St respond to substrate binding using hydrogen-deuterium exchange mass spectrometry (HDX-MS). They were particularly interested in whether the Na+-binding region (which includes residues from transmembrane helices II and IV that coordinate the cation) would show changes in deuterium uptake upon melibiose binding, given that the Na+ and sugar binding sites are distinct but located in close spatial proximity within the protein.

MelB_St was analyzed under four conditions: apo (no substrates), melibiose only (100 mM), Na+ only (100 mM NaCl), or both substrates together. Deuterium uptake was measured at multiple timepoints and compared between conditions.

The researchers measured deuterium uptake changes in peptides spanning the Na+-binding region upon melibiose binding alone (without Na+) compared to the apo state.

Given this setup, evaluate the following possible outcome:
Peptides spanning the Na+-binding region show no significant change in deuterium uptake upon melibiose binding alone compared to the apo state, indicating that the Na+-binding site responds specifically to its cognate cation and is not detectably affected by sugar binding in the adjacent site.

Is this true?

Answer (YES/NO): YES